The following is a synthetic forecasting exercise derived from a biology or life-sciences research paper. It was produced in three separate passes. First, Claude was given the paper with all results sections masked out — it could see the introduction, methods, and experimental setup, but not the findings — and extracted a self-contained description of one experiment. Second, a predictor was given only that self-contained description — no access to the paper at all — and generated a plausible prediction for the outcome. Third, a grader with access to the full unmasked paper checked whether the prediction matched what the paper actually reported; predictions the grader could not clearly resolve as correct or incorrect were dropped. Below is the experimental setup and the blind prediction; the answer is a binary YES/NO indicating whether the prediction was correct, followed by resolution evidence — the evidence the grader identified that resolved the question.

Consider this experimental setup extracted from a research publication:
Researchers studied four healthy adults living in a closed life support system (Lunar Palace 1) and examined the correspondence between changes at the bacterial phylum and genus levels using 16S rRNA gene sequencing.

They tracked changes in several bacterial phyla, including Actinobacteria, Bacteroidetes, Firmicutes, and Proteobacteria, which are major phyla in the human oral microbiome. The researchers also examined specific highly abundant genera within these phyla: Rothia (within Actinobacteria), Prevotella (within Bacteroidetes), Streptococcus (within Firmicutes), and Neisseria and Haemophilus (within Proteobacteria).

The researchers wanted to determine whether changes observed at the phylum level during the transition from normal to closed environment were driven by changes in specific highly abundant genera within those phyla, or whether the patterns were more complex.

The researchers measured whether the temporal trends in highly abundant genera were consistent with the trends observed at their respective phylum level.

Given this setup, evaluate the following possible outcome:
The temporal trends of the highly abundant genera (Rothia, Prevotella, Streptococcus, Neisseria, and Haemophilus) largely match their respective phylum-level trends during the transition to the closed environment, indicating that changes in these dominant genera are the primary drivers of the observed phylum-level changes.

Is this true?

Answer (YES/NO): YES